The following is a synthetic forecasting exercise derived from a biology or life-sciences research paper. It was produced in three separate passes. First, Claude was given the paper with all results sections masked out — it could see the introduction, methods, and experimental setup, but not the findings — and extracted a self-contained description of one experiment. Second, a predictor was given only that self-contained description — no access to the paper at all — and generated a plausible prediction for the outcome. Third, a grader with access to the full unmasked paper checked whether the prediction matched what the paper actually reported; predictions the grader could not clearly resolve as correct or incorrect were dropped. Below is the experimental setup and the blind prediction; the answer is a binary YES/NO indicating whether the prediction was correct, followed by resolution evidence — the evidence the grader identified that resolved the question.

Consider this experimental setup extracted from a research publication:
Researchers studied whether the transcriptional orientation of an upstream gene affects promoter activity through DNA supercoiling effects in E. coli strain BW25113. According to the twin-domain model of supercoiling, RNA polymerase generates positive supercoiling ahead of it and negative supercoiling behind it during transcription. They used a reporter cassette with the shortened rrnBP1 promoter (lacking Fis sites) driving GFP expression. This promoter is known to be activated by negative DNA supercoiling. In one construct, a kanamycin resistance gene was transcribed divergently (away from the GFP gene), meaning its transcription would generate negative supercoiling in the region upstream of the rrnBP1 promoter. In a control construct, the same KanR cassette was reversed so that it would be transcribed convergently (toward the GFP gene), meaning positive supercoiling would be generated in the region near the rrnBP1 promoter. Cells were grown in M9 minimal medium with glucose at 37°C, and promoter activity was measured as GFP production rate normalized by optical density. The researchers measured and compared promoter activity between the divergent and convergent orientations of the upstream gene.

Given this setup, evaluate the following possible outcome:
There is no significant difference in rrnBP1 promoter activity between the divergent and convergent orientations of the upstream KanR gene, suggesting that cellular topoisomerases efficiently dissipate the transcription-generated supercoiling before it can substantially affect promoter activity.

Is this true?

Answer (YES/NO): NO